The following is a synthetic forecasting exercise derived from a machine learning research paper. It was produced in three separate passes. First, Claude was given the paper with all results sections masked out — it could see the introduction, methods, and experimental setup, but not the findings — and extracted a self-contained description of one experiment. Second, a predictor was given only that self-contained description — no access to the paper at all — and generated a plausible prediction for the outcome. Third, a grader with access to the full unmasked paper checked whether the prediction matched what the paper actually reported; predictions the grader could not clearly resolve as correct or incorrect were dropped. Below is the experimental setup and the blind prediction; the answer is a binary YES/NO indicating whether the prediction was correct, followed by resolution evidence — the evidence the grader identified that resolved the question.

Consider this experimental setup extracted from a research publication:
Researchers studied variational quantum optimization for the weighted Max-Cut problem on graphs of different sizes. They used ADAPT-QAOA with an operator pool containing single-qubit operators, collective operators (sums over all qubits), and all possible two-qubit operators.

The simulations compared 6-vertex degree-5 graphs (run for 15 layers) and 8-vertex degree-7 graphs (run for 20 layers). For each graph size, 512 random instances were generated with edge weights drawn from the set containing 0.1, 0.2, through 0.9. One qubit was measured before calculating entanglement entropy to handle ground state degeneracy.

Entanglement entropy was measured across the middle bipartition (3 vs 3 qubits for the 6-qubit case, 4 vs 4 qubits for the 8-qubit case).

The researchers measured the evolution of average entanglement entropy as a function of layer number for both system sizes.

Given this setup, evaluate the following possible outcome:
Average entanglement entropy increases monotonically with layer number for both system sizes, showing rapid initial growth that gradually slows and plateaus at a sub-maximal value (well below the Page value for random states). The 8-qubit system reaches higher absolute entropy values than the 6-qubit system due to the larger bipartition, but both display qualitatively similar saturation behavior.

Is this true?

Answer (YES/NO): NO